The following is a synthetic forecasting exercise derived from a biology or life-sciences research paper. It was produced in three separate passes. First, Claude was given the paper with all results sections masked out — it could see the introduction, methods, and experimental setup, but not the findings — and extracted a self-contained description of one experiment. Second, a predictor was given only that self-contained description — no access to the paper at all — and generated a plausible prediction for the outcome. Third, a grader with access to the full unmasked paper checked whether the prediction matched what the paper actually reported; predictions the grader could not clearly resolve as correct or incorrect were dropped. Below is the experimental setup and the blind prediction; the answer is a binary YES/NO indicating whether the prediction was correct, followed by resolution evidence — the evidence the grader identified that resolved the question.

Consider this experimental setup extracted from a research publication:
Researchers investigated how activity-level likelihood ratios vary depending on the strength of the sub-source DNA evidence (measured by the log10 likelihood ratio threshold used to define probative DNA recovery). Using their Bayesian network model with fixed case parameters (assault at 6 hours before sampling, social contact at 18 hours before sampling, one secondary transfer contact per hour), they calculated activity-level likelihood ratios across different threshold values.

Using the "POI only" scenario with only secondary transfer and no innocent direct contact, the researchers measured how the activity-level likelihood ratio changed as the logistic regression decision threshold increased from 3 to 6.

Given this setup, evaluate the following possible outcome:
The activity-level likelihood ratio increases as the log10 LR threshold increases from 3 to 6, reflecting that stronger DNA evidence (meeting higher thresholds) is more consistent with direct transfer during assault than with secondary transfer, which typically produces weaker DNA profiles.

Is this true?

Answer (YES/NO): YES